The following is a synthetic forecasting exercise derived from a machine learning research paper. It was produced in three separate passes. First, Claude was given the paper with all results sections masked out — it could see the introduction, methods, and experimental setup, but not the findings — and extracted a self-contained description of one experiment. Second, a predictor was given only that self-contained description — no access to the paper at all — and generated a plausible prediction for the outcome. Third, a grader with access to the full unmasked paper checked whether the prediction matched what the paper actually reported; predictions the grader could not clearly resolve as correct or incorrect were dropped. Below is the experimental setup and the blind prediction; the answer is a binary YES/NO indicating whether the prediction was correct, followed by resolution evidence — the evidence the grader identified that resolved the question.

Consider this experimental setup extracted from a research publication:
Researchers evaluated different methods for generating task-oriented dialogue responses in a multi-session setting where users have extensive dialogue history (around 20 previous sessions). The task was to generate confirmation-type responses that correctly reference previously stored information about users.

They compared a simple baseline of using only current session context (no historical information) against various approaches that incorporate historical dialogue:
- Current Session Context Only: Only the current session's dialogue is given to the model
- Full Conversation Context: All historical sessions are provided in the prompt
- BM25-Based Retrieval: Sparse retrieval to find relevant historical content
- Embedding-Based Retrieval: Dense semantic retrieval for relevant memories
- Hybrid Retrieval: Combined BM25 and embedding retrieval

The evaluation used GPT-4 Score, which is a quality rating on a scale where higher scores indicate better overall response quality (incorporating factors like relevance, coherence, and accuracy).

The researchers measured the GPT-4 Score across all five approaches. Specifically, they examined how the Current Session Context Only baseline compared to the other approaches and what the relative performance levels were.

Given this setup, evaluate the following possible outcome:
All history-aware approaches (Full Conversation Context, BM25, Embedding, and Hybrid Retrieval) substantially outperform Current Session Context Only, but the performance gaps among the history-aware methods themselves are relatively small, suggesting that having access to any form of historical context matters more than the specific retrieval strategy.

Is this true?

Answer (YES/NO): NO